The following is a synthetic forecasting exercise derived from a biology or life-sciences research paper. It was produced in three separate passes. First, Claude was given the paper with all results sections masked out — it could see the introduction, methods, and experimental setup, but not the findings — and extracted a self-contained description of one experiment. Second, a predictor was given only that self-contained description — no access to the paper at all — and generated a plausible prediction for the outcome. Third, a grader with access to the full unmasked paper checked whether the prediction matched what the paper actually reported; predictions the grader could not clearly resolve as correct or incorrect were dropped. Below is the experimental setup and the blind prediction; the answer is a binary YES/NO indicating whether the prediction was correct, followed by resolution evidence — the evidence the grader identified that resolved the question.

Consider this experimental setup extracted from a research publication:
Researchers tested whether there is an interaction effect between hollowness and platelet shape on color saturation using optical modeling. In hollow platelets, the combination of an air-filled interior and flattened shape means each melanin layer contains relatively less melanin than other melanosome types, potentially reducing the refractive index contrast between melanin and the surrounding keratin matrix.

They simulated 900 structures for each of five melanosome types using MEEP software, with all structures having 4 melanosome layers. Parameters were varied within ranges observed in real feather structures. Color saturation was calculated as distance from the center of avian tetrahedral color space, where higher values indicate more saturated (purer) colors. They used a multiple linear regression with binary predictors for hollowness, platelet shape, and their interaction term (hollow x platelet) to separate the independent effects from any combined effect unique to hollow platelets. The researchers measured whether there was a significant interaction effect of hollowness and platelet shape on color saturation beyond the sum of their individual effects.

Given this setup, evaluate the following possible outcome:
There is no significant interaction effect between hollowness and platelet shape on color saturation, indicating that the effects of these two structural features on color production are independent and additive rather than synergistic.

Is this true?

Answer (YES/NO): NO